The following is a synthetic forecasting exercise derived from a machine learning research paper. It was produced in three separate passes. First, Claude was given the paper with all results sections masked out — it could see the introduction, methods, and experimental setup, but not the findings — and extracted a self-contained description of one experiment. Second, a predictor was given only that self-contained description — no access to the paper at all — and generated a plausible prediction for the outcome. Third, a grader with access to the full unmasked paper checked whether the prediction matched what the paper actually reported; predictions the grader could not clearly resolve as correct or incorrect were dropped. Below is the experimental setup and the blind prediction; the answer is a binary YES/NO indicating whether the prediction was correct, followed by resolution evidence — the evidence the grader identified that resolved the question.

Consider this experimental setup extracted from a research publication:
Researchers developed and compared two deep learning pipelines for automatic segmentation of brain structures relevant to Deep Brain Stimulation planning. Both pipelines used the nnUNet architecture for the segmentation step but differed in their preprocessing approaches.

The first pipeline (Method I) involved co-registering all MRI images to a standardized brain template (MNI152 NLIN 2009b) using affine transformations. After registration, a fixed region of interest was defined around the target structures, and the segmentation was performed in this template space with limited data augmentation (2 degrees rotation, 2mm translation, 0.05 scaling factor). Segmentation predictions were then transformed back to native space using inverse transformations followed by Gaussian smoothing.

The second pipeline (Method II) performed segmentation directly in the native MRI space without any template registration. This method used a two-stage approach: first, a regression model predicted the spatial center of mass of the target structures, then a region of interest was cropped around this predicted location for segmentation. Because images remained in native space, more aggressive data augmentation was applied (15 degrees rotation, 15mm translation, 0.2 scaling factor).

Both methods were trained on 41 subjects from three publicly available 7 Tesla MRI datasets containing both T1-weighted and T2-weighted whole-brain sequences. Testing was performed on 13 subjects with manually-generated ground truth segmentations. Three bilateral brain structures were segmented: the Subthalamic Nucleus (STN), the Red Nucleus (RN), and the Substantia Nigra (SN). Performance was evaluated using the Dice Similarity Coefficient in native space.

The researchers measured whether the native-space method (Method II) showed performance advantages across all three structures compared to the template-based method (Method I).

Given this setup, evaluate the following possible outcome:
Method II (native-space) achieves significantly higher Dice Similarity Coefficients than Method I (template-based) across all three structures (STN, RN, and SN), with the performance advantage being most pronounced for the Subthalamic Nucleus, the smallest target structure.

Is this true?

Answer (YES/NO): NO